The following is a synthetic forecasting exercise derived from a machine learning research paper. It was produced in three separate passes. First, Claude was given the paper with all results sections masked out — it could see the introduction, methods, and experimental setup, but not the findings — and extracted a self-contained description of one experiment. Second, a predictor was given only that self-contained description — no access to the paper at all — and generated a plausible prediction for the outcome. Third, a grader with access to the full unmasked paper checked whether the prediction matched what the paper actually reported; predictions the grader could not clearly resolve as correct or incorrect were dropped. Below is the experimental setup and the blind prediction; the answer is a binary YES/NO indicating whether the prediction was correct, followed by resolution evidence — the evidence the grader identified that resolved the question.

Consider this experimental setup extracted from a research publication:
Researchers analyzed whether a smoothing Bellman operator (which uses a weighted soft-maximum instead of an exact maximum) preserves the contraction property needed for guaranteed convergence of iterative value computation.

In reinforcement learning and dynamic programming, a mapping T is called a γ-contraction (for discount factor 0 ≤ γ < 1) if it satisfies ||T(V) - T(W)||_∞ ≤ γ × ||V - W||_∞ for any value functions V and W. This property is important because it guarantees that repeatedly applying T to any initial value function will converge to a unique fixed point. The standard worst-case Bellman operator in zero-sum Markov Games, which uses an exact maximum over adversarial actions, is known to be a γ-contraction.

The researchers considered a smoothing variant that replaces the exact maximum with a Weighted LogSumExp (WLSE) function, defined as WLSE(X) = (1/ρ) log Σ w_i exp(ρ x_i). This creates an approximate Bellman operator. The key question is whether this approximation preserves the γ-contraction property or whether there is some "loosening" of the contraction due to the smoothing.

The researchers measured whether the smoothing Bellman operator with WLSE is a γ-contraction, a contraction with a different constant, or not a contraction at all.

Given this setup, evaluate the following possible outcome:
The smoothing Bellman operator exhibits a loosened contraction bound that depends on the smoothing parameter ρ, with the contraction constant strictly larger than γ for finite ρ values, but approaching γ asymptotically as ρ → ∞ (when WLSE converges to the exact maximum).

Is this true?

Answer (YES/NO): NO